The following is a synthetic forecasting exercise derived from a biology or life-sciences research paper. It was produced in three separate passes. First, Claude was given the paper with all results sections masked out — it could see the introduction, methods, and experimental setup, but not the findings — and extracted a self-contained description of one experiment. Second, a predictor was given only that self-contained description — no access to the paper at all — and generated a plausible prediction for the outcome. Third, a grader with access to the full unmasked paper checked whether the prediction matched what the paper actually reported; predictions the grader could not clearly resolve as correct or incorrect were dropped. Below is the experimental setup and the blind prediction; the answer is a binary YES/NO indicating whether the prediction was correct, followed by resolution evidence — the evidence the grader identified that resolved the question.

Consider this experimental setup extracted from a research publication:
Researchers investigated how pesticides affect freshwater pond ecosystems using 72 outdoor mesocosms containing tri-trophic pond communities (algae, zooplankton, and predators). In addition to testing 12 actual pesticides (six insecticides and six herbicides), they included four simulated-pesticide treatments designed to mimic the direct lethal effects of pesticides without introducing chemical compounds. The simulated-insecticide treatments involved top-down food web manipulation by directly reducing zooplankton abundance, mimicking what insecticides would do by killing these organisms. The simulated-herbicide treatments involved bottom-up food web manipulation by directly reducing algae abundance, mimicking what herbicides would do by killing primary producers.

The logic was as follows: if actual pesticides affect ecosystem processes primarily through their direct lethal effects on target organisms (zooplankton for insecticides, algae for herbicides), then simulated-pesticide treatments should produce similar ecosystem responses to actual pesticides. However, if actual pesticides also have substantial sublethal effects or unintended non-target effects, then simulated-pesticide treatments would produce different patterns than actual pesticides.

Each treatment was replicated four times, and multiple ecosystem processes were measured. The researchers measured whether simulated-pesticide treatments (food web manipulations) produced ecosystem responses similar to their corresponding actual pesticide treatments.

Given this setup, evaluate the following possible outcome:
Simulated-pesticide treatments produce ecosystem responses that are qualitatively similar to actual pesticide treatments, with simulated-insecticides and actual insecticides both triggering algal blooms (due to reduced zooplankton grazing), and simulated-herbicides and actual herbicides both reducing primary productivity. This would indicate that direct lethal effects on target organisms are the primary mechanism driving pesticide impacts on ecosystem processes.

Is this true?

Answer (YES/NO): NO